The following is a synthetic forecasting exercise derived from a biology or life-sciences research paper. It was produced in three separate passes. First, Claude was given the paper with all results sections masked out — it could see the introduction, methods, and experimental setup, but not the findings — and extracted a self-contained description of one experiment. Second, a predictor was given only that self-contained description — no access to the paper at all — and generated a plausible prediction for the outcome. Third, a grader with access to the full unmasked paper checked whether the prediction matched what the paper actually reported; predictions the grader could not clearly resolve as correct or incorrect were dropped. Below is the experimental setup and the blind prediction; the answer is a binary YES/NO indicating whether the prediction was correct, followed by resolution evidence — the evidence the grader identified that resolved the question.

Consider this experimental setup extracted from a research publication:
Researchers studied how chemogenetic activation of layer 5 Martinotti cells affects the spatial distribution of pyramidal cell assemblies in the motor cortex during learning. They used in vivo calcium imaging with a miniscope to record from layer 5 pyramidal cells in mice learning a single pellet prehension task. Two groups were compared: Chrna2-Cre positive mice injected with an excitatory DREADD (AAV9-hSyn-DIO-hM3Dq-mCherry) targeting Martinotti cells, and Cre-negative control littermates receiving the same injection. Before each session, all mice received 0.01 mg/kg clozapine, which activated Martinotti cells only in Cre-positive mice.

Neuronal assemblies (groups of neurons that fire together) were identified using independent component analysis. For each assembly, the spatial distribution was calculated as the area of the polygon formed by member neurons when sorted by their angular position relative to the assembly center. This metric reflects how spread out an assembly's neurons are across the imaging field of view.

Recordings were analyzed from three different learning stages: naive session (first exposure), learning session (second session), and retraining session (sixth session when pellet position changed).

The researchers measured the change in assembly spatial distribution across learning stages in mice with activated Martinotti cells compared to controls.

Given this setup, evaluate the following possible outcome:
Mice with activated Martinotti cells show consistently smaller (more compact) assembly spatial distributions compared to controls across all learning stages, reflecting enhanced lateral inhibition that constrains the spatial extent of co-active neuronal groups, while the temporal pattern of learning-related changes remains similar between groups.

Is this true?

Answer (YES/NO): NO